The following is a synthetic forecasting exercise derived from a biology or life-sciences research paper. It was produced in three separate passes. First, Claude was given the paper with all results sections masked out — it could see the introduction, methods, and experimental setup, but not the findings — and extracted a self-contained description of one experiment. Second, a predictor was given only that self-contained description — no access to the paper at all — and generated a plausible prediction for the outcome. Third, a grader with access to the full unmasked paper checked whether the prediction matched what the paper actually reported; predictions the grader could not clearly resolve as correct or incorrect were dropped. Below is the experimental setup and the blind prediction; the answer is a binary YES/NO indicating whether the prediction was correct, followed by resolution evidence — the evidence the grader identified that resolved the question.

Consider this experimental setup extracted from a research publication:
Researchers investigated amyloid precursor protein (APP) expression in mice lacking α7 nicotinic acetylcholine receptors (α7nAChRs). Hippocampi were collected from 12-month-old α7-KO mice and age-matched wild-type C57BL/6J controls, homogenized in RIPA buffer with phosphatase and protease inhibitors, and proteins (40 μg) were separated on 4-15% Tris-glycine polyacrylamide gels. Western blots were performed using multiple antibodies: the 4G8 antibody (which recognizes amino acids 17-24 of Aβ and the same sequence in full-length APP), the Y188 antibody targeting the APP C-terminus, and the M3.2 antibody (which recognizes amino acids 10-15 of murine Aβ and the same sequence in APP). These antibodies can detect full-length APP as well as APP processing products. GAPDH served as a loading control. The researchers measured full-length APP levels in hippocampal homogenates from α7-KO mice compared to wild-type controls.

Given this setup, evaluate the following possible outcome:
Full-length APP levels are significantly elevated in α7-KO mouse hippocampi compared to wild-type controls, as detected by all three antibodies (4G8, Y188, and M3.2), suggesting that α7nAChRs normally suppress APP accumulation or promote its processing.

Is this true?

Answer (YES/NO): YES